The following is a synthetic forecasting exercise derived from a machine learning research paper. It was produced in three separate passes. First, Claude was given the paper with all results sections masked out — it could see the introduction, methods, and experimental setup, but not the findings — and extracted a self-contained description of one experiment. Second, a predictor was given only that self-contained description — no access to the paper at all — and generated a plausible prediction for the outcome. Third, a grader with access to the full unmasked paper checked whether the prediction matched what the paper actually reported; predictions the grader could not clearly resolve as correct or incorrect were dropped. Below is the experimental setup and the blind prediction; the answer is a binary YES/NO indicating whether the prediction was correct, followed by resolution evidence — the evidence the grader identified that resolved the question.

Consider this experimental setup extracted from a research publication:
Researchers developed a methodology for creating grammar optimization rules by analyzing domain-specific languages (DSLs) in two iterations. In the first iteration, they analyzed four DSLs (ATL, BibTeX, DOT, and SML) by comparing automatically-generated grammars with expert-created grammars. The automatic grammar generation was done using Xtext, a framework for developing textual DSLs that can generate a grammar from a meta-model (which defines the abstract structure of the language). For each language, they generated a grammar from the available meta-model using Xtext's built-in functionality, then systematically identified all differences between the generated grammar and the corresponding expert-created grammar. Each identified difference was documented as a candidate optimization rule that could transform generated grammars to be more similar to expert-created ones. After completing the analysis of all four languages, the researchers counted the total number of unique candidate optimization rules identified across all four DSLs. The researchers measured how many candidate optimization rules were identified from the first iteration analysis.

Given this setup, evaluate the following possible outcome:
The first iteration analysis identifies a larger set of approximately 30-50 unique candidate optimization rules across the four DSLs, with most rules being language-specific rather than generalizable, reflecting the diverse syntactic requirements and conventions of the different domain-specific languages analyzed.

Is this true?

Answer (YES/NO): NO